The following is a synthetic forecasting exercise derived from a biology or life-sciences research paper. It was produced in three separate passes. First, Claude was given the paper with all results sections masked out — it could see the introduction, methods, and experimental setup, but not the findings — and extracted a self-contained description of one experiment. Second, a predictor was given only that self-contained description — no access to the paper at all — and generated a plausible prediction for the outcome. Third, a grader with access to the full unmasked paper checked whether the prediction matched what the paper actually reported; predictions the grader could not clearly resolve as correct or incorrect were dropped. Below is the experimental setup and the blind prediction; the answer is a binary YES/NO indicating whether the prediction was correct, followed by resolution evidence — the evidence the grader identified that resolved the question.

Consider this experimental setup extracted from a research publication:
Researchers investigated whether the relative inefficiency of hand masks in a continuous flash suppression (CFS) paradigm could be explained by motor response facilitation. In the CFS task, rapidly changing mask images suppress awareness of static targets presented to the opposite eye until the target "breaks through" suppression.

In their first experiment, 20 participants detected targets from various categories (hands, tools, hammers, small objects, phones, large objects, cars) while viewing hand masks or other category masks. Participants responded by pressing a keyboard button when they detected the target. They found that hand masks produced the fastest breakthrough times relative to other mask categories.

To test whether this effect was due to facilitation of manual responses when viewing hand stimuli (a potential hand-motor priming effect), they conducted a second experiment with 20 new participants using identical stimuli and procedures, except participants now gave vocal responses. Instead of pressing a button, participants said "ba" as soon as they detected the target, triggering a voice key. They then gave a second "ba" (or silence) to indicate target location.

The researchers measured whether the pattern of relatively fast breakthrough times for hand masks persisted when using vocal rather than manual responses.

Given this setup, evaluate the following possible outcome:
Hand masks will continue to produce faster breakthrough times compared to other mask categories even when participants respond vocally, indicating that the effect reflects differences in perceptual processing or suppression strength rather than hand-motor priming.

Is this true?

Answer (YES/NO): YES